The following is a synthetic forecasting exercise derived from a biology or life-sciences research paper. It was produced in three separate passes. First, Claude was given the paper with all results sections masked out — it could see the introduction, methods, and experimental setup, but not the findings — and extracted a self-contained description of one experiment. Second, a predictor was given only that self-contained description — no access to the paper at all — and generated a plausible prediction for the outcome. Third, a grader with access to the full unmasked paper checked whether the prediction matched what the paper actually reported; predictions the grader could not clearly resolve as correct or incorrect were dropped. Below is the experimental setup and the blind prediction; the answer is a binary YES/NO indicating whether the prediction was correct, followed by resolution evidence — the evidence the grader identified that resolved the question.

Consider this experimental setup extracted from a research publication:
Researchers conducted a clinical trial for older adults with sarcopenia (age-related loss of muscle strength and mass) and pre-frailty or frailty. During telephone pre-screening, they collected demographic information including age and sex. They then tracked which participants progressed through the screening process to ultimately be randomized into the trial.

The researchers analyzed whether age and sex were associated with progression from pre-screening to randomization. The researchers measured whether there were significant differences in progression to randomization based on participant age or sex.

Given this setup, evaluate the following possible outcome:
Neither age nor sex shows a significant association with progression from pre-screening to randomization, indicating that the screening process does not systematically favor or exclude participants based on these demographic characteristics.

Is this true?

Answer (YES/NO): YES